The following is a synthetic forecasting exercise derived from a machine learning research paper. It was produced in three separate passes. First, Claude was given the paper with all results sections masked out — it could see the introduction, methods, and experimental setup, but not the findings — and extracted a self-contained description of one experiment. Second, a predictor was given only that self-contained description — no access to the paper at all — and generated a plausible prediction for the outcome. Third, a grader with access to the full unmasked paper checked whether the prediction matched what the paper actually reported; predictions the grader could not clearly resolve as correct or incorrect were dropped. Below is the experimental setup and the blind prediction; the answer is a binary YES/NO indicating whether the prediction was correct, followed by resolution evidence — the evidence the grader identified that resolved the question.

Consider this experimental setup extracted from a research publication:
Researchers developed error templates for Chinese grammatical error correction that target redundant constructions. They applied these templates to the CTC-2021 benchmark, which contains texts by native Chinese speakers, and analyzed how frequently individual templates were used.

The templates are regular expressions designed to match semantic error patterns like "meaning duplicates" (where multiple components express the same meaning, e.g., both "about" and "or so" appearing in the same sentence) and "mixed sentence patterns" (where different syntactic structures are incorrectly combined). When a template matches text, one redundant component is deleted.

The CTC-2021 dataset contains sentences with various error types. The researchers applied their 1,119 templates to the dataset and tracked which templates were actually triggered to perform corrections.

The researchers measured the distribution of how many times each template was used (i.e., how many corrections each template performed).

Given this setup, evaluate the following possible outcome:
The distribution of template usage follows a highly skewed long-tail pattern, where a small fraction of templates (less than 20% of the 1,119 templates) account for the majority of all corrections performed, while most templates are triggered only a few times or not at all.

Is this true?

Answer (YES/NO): YES